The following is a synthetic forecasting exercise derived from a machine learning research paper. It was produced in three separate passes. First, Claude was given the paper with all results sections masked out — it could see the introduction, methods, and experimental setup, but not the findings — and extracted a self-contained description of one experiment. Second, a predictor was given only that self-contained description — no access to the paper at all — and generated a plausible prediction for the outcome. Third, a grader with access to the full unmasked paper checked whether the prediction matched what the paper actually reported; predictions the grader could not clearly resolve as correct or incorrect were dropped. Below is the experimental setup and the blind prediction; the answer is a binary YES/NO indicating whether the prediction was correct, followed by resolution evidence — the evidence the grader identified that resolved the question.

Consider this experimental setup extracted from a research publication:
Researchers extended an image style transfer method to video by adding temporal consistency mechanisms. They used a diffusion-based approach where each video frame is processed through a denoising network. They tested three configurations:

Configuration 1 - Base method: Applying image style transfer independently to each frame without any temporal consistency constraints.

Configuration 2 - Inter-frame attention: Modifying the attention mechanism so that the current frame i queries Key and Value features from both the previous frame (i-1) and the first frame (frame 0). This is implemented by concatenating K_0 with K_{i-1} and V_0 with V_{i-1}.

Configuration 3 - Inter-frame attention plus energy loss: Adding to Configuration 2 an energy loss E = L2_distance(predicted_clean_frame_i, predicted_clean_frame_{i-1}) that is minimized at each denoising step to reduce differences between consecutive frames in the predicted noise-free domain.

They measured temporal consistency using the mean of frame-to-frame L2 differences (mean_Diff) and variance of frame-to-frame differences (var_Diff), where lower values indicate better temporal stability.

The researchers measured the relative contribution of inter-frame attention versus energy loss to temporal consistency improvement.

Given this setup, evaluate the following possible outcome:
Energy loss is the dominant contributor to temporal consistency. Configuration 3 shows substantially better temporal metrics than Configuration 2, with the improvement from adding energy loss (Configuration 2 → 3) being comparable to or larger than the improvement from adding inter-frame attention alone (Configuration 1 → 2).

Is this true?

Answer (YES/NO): YES